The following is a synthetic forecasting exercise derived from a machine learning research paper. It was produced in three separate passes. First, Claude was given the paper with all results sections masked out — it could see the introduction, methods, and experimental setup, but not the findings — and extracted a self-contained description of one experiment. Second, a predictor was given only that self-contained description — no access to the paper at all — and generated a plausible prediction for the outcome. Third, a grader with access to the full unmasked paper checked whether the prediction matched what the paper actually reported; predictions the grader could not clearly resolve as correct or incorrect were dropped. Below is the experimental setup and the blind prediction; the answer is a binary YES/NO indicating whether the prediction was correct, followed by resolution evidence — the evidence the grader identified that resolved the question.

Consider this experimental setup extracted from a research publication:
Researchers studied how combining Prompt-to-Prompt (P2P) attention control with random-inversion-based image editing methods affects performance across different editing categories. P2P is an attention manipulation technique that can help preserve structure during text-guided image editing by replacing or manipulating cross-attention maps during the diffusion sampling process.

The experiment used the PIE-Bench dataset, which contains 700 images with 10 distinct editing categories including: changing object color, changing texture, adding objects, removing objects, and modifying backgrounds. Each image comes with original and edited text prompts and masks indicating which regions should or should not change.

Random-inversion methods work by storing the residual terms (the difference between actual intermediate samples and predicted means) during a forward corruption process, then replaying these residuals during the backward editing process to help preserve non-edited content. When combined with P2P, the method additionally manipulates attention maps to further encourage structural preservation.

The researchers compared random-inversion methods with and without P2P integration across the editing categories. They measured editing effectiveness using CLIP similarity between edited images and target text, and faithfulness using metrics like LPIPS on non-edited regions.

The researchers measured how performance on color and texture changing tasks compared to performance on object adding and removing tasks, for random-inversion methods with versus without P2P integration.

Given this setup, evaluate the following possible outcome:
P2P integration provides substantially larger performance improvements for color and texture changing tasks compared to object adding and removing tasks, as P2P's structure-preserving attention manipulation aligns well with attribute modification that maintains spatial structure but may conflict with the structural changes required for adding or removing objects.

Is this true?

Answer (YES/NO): YES